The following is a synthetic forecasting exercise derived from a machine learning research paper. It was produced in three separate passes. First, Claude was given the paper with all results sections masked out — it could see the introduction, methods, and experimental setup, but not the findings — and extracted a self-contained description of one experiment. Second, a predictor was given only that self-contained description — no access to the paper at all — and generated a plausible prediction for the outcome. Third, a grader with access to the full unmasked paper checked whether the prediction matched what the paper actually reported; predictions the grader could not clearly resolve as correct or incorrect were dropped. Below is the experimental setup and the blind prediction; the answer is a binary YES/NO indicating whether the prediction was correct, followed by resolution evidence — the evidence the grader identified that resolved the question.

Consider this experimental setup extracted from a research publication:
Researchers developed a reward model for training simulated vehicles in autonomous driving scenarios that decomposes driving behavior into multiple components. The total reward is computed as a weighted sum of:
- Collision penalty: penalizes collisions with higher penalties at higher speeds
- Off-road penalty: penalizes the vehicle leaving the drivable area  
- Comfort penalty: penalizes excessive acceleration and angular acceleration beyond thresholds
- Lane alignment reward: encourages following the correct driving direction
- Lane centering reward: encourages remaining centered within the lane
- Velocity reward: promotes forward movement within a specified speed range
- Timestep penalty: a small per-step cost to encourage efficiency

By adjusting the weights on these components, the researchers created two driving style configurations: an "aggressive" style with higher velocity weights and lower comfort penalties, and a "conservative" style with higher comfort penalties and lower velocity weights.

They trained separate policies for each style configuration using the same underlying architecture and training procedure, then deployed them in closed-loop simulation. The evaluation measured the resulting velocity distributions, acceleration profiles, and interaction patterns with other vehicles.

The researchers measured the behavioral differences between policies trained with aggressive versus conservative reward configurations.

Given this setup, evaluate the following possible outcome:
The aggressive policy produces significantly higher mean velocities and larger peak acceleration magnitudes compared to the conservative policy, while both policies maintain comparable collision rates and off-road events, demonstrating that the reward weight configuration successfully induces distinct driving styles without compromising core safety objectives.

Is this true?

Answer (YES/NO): NO